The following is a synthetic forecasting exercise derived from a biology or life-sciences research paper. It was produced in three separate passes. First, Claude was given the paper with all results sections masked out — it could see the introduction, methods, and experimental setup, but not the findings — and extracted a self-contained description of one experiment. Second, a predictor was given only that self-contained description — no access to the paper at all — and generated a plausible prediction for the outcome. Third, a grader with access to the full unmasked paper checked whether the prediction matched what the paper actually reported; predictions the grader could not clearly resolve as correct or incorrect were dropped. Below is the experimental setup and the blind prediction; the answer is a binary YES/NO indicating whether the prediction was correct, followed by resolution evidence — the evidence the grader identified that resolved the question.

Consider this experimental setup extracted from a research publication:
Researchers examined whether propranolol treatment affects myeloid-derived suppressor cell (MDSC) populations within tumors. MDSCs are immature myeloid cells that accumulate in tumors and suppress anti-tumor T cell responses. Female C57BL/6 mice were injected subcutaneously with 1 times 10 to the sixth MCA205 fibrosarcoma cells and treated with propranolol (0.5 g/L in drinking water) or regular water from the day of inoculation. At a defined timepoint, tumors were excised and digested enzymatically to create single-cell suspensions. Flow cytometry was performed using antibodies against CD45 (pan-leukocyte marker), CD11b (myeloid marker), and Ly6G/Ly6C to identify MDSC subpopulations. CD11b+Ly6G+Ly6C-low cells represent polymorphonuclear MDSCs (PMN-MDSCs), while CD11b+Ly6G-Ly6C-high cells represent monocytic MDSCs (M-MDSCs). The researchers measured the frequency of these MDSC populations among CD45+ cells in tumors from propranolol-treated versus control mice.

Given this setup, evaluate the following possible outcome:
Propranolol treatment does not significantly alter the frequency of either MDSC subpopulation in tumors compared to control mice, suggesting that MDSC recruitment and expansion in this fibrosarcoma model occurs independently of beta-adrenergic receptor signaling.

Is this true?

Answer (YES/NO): NO